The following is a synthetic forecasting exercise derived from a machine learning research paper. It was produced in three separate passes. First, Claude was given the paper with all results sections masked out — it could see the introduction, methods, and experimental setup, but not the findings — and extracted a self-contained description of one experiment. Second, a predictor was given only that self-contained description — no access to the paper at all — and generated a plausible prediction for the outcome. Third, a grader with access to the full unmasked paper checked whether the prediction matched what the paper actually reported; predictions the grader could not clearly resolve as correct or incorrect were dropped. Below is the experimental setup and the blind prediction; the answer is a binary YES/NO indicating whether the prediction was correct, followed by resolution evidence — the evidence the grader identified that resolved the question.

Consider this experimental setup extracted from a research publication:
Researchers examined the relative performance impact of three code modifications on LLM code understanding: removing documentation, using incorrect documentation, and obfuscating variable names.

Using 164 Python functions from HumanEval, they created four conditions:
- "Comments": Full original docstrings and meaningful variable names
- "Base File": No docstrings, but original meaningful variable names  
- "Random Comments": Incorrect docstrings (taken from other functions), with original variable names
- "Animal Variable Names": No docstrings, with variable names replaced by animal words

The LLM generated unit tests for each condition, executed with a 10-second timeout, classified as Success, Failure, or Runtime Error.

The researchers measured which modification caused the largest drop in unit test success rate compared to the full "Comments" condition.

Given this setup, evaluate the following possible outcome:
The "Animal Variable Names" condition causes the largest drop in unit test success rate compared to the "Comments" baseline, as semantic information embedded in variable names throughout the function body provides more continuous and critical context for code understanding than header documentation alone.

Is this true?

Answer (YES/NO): NO